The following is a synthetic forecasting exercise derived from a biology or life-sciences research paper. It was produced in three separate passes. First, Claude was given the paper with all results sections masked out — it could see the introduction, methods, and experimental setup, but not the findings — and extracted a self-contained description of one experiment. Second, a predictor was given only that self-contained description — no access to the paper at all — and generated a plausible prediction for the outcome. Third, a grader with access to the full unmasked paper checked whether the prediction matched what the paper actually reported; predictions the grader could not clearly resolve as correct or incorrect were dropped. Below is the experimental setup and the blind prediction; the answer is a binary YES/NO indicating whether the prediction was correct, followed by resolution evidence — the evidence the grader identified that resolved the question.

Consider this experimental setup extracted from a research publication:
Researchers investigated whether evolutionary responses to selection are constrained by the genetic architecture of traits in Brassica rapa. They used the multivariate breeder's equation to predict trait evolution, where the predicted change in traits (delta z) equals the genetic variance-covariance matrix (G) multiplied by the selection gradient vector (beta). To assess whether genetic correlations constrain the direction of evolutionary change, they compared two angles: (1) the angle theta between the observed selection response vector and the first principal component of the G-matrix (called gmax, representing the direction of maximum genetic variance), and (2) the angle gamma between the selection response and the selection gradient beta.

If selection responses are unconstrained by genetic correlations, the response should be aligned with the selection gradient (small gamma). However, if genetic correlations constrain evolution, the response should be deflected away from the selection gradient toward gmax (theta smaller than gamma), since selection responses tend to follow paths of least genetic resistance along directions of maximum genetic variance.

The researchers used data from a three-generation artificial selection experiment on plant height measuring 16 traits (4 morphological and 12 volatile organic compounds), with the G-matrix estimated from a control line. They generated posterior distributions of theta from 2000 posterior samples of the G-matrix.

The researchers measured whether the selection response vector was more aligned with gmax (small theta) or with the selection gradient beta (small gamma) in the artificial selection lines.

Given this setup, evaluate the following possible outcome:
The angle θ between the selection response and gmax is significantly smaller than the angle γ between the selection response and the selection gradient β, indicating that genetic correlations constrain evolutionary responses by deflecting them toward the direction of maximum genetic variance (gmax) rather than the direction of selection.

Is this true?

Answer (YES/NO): NO